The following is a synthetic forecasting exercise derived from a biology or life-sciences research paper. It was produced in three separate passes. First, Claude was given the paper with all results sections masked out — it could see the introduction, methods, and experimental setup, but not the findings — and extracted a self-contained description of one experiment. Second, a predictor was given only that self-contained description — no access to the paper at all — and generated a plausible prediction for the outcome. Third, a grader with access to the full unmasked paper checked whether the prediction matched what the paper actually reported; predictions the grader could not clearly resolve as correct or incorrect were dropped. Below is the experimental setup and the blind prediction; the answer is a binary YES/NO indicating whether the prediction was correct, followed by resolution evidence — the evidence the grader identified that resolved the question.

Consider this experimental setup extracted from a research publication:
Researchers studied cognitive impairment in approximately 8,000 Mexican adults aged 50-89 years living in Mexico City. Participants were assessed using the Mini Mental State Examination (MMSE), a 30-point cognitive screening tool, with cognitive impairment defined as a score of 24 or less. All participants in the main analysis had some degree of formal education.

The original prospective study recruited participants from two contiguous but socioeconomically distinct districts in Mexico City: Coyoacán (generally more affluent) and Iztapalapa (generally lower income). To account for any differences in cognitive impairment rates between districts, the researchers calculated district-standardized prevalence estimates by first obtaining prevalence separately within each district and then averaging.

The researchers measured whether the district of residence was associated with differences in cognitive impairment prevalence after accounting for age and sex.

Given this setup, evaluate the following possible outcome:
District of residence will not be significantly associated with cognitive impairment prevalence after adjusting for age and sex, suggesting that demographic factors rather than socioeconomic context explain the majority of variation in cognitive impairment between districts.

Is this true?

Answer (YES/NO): NO